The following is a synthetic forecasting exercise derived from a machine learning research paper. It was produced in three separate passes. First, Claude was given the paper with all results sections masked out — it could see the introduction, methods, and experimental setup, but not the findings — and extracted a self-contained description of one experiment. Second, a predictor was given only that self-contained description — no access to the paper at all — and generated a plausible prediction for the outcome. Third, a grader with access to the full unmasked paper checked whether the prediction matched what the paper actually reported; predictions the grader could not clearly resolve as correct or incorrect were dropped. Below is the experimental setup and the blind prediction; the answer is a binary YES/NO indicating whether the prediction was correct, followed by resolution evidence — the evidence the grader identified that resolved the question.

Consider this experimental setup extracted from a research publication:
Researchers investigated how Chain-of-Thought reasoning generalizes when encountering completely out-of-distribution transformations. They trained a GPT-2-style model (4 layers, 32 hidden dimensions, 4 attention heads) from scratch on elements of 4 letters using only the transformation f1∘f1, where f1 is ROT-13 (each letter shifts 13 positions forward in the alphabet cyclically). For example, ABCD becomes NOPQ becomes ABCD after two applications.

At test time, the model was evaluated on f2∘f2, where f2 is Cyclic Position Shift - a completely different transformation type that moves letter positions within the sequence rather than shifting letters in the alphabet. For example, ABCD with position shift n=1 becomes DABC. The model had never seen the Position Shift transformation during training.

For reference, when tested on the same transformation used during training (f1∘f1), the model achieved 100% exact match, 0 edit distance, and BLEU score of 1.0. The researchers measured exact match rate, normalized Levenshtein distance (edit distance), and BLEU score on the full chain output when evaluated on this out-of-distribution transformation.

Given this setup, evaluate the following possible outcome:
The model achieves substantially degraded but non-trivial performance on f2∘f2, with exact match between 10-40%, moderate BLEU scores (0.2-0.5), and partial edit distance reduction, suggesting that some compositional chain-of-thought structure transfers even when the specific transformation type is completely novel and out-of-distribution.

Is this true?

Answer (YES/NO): NO